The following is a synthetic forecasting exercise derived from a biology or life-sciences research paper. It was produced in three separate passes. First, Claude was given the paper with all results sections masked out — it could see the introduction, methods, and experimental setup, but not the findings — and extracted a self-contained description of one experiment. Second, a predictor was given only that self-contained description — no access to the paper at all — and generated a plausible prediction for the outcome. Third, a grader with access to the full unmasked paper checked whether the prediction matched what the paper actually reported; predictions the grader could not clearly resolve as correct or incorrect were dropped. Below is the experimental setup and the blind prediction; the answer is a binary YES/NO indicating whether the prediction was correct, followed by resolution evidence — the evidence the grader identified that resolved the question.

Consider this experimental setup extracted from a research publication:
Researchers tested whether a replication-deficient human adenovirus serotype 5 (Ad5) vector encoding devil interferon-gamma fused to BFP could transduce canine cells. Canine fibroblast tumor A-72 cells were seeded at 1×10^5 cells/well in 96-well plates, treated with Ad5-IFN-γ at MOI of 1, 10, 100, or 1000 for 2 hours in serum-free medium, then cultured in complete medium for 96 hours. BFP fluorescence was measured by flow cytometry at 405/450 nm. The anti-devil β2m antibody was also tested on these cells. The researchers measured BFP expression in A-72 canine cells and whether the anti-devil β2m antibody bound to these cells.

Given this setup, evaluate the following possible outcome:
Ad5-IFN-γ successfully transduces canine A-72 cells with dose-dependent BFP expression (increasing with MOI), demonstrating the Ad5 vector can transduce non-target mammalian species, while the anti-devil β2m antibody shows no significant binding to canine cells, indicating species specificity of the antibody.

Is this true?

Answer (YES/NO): YES